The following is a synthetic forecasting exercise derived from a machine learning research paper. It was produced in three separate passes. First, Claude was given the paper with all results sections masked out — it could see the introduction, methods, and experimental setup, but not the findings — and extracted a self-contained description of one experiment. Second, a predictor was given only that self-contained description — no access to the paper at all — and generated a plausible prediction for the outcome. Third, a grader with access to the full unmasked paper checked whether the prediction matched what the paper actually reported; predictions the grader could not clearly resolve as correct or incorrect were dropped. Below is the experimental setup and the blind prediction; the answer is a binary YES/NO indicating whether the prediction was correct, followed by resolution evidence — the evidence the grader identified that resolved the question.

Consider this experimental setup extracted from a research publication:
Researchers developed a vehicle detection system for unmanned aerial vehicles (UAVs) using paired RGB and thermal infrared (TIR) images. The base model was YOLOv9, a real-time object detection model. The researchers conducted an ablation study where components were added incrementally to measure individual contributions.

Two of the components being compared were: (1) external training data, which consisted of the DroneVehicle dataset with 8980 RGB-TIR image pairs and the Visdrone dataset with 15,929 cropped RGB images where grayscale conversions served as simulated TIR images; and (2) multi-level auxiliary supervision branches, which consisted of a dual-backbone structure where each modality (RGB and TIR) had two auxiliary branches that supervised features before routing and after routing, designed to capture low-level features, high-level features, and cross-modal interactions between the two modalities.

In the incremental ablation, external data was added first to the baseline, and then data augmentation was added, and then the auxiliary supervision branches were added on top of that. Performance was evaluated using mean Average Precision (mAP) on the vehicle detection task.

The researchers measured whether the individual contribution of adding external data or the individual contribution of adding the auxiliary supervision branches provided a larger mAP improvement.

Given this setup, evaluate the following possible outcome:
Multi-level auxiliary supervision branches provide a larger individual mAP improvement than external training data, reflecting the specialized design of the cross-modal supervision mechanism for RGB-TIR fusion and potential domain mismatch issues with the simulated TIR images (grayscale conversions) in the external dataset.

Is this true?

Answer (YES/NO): YES